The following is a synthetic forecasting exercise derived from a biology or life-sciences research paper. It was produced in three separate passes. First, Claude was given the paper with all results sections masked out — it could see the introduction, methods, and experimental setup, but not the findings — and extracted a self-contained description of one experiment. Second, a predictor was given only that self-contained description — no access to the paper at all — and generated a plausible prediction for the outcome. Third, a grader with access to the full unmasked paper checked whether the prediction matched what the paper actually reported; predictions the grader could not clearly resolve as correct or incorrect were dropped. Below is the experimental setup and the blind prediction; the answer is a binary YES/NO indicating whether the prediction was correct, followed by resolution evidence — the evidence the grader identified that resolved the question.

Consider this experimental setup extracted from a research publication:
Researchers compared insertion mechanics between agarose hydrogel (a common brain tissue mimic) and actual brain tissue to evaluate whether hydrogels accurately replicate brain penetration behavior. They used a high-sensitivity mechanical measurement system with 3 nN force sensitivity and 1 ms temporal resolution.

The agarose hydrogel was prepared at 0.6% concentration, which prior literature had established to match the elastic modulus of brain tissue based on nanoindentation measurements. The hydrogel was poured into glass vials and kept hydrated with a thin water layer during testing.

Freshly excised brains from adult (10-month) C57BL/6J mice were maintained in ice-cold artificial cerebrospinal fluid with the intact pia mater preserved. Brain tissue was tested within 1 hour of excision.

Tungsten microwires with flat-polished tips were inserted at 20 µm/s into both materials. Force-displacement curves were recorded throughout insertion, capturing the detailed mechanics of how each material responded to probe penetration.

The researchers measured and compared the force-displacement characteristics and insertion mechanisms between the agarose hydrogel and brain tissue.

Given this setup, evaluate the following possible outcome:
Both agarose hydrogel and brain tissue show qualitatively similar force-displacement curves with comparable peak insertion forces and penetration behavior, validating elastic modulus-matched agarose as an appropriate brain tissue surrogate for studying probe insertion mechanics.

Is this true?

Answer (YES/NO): NO